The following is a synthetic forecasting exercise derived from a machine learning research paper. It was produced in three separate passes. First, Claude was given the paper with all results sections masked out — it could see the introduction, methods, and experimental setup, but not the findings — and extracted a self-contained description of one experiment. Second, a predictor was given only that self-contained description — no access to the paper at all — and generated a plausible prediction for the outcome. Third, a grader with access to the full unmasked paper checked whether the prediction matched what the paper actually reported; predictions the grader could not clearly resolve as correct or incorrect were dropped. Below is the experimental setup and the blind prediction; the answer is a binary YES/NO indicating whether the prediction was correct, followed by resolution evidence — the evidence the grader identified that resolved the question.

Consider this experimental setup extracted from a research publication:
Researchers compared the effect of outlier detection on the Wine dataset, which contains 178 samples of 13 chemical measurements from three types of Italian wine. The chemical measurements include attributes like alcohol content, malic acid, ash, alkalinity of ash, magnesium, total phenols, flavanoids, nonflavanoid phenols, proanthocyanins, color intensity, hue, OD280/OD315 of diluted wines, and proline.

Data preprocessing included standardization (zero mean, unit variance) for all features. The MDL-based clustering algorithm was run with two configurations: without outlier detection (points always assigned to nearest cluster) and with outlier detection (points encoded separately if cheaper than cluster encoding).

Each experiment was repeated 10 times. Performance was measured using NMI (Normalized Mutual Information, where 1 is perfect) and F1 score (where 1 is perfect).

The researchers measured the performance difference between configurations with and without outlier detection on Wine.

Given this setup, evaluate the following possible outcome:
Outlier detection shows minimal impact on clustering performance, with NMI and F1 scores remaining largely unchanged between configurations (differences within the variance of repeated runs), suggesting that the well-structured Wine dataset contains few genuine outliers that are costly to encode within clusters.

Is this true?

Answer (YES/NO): NO